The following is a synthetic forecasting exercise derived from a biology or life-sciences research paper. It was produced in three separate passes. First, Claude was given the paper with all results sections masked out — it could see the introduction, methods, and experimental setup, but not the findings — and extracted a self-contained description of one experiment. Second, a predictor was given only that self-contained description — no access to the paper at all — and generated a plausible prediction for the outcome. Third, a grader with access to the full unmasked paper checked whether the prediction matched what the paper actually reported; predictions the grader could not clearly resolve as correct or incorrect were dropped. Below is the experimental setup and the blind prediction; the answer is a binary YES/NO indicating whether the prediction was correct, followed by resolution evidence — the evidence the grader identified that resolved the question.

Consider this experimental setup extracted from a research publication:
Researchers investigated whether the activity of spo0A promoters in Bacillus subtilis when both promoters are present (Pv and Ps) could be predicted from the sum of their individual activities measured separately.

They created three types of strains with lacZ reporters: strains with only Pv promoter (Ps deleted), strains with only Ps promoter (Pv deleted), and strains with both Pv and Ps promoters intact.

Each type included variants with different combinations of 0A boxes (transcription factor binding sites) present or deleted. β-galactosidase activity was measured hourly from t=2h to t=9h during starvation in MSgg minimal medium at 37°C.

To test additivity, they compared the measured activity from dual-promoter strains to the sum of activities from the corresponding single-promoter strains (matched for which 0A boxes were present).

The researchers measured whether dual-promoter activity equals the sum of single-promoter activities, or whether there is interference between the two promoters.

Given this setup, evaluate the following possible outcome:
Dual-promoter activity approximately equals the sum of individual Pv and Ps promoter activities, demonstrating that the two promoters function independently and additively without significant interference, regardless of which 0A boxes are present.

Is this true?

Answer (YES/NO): YES